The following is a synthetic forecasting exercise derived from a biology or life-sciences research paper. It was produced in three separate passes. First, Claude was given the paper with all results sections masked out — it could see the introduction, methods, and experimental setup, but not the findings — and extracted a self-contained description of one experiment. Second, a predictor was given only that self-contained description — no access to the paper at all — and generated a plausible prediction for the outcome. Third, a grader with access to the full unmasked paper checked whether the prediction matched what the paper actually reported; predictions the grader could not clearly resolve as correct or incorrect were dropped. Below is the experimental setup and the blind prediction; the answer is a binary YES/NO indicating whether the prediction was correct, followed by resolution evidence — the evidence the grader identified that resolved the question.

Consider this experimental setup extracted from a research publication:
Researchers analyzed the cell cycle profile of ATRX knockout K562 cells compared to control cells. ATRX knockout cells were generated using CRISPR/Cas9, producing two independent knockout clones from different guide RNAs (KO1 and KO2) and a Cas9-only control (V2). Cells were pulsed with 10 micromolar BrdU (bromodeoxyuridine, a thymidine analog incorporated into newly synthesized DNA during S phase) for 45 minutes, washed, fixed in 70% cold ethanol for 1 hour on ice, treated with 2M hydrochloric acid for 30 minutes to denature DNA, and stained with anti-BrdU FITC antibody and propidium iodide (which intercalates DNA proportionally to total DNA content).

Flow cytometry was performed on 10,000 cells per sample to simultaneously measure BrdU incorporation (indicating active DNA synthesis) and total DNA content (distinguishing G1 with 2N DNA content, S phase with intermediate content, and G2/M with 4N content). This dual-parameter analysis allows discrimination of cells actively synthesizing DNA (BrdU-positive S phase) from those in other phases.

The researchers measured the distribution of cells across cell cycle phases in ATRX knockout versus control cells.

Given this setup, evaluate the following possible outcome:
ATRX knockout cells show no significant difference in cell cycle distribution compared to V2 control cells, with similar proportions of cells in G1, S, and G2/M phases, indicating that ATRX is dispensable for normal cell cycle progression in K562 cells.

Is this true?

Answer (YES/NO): NO